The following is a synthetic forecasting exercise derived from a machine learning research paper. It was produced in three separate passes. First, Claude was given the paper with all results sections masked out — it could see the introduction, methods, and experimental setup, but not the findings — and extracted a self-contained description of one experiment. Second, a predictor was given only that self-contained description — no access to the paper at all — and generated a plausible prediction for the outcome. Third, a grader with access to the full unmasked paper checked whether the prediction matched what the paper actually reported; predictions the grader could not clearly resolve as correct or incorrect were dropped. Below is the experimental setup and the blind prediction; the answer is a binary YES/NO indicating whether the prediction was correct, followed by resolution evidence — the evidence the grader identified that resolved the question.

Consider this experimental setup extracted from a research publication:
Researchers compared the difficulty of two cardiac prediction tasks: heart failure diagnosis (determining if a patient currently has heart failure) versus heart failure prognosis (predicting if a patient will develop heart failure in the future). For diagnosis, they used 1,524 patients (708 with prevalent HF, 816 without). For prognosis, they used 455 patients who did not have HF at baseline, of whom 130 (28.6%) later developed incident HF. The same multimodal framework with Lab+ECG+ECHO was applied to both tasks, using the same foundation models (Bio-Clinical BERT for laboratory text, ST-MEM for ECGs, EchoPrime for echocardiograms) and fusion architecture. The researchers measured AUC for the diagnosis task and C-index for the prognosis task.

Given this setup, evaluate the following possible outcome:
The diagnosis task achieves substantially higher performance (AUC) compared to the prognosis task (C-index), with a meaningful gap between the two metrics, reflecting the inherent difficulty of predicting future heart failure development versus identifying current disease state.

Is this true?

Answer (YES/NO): YES